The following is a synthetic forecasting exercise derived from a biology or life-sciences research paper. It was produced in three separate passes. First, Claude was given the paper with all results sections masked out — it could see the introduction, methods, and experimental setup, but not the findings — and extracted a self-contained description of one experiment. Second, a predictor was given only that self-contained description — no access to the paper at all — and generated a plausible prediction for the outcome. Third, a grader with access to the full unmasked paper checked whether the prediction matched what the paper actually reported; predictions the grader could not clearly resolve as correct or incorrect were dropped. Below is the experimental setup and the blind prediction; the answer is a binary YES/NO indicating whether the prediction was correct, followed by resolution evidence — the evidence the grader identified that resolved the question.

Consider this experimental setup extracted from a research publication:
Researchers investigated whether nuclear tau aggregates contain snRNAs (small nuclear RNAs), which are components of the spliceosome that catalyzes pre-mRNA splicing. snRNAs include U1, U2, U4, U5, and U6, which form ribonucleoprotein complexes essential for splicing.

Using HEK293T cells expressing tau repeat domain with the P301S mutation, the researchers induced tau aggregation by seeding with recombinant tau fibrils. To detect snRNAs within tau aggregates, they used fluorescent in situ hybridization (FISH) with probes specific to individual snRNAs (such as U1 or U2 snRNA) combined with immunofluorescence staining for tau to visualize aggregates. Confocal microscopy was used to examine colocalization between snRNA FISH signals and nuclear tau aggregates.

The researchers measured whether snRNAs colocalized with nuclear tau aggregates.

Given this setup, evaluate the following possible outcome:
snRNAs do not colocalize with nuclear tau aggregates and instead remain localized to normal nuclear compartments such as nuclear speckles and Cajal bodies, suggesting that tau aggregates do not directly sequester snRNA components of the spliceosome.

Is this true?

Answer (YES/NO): NO